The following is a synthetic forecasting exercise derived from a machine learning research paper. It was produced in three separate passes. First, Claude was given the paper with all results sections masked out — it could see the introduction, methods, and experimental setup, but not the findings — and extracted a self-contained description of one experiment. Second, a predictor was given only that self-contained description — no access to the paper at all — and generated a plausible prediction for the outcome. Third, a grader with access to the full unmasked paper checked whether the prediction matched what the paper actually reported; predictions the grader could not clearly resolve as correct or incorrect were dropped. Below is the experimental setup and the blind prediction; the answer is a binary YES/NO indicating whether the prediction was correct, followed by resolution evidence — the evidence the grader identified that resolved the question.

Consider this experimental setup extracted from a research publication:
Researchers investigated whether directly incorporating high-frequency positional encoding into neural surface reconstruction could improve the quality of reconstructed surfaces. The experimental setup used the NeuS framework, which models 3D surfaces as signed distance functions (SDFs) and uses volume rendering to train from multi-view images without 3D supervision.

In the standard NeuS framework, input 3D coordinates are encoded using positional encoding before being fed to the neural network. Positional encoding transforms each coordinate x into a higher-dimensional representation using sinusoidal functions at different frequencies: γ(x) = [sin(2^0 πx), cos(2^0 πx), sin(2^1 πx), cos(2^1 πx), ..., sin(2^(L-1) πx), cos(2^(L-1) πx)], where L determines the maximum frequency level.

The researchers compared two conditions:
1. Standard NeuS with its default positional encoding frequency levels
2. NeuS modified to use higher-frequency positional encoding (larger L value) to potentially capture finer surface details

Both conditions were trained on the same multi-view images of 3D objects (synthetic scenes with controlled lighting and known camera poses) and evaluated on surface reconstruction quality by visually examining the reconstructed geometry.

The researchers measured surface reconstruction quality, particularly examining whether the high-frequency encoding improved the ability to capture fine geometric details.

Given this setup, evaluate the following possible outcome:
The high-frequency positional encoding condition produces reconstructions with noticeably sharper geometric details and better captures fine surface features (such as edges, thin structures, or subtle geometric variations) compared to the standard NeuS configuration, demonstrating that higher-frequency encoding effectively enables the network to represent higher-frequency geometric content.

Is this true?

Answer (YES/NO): NO